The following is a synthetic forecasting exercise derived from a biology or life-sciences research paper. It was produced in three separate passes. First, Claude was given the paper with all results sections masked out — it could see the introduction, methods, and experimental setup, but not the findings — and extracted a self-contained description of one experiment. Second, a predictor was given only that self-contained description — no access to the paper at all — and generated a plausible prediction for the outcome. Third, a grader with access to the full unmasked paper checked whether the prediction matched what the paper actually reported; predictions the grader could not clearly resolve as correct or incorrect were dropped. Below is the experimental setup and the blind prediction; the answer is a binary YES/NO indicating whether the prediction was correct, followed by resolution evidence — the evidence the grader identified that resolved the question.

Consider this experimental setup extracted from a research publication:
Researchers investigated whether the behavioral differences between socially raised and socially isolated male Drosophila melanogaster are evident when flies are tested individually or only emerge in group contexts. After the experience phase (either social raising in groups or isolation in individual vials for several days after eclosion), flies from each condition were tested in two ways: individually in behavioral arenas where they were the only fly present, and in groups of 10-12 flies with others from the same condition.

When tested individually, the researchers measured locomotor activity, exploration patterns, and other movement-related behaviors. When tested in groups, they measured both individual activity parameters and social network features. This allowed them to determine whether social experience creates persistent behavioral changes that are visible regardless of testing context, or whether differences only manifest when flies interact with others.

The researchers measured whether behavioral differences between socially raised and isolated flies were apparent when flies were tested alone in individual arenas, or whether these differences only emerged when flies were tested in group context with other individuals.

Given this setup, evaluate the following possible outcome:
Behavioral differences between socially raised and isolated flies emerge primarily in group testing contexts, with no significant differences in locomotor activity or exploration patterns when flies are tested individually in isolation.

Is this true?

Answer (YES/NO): YES